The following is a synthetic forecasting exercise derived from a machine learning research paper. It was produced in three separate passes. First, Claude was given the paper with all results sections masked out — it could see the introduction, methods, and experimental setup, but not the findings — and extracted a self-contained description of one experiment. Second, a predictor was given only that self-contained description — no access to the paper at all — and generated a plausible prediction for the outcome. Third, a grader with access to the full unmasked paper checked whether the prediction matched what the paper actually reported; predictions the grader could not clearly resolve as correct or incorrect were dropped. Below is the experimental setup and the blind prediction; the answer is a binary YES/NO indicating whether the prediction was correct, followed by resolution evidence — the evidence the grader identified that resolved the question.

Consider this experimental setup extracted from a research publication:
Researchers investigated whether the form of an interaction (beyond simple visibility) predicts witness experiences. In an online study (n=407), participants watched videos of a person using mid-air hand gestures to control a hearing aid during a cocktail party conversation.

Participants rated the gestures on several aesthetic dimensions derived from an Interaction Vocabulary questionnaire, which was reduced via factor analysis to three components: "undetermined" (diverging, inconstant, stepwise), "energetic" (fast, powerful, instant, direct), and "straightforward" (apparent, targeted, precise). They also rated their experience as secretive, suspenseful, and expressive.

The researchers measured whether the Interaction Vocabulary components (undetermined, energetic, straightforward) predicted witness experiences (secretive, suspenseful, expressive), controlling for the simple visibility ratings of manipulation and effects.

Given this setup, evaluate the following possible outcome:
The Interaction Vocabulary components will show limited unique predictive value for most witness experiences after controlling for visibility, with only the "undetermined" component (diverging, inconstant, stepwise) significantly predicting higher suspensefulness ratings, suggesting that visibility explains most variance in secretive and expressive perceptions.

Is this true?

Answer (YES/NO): NO